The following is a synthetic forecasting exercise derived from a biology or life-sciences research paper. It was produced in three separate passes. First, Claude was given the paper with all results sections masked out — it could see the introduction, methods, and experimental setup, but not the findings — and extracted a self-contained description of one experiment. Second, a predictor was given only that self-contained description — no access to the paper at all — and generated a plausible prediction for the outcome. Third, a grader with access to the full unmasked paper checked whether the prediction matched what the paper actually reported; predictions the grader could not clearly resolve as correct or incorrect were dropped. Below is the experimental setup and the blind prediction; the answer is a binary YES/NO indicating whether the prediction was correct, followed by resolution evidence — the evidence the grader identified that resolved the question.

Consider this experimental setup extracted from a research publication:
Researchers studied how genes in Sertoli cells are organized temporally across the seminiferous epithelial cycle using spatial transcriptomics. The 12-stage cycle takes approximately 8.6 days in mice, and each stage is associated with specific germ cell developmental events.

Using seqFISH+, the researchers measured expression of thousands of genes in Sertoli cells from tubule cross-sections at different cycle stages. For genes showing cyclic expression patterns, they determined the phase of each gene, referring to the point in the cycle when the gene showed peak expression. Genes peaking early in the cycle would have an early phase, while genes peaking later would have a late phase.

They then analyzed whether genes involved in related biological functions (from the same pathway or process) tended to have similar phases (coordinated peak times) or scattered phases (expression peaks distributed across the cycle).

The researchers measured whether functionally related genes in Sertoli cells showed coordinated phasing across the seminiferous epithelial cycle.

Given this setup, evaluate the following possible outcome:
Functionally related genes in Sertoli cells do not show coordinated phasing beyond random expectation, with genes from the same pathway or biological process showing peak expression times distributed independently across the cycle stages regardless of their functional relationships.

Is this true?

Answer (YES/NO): NO